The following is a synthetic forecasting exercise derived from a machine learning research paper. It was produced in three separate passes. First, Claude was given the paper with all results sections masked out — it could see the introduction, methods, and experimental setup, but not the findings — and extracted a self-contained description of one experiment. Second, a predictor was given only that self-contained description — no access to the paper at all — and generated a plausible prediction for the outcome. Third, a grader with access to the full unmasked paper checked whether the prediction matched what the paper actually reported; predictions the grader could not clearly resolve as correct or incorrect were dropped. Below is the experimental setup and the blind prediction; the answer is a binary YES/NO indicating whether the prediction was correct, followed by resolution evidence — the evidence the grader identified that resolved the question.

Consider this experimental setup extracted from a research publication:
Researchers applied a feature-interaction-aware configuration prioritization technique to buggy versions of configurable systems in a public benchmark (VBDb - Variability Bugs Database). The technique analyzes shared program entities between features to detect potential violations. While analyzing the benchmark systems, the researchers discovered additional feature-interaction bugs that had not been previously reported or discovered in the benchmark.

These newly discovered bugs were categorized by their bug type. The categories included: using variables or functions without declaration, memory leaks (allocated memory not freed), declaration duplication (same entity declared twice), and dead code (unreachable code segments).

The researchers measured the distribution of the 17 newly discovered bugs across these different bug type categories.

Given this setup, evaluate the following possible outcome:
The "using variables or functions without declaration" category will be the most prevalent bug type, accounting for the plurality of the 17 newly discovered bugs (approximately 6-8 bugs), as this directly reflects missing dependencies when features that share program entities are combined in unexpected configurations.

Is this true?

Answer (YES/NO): NO